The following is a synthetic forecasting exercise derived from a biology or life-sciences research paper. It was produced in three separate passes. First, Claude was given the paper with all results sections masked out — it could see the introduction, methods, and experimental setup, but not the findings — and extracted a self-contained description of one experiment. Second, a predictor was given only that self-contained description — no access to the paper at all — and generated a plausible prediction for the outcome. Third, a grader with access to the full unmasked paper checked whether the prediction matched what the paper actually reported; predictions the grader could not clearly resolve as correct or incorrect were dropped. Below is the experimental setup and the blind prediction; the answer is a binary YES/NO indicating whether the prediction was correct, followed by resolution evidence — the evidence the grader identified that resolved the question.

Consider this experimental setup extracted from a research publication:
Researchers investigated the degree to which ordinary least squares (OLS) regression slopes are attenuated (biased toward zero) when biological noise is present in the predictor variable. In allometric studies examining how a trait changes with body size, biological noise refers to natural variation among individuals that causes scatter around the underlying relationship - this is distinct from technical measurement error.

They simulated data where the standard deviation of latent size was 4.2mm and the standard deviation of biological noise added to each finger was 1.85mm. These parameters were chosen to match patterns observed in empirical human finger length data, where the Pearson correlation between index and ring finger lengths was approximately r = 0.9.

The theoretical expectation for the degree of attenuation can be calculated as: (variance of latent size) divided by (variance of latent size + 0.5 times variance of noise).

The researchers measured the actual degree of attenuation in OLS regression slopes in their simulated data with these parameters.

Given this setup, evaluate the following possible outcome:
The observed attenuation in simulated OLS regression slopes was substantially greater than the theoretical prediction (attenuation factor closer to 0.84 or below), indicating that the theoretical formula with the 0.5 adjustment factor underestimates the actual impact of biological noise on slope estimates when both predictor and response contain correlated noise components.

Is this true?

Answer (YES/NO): NO